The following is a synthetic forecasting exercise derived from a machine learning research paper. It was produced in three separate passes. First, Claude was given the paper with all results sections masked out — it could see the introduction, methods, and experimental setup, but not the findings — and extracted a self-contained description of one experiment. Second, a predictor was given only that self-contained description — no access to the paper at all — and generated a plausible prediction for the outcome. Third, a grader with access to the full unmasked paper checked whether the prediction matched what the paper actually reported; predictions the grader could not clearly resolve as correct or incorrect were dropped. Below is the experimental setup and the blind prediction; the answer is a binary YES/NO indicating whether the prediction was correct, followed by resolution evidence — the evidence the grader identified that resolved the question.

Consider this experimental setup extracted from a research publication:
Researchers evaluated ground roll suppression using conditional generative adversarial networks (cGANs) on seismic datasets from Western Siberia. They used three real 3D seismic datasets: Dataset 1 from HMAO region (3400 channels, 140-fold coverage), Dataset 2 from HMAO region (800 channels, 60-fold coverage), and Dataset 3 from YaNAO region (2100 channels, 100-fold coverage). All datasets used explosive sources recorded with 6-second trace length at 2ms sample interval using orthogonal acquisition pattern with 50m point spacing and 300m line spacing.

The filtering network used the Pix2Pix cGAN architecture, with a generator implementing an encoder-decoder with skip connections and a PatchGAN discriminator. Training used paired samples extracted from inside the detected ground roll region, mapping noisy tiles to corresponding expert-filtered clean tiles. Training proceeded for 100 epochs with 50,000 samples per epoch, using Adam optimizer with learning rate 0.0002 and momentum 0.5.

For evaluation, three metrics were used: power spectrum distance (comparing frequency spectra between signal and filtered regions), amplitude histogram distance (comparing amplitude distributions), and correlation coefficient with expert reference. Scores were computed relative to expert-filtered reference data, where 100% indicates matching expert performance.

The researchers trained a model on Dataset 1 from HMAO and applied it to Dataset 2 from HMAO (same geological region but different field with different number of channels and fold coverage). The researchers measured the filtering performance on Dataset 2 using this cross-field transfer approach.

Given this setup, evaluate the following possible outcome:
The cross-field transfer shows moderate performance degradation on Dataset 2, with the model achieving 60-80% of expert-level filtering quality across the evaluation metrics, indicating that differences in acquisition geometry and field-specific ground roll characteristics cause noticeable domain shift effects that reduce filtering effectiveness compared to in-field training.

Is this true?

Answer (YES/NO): NO